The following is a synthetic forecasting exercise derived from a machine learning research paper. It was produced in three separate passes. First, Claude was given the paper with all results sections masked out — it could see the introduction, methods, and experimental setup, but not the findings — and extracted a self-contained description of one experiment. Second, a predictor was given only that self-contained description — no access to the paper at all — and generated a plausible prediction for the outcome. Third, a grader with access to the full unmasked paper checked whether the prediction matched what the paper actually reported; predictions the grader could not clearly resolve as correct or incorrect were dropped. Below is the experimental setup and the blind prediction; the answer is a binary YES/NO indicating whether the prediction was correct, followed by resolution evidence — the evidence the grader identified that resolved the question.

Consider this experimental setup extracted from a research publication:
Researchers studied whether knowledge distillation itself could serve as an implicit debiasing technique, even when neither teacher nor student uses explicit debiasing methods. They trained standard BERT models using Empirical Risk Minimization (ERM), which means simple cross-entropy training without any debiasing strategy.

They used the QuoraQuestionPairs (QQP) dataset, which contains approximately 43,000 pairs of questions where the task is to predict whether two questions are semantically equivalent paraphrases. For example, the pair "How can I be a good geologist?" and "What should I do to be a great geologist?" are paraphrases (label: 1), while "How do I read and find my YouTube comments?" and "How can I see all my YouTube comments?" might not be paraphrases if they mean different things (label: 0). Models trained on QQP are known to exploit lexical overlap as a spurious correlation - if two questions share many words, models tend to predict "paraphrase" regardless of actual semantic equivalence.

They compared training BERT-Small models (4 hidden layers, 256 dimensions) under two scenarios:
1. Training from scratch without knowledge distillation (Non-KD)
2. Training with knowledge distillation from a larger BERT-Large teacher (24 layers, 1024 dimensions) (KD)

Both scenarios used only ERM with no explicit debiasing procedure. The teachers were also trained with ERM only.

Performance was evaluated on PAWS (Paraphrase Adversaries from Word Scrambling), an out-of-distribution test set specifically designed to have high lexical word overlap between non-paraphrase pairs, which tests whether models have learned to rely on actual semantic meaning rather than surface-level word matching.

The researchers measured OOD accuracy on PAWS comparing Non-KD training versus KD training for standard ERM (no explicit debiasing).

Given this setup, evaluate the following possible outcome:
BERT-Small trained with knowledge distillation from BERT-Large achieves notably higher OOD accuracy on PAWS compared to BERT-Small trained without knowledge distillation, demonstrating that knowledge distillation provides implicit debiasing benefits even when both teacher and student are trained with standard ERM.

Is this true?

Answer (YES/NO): NO